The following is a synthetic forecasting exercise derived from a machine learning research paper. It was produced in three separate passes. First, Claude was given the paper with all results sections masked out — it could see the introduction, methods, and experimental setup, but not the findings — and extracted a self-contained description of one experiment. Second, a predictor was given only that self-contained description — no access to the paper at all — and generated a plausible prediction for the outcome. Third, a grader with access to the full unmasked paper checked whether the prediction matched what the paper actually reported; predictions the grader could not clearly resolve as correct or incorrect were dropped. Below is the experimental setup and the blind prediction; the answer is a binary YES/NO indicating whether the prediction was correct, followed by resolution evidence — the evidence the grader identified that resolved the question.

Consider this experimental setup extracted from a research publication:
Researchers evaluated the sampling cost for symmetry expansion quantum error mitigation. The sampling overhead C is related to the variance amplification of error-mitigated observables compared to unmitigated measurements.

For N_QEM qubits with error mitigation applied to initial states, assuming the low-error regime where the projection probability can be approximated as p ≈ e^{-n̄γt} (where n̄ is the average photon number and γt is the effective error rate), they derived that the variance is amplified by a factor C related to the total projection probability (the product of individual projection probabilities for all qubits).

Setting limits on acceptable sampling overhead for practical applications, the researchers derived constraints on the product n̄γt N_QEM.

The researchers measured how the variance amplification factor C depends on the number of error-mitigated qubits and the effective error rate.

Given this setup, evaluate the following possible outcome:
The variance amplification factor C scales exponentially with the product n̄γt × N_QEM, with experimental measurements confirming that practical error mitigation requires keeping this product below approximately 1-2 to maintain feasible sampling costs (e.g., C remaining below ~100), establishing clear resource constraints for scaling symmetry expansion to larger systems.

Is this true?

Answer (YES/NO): NO